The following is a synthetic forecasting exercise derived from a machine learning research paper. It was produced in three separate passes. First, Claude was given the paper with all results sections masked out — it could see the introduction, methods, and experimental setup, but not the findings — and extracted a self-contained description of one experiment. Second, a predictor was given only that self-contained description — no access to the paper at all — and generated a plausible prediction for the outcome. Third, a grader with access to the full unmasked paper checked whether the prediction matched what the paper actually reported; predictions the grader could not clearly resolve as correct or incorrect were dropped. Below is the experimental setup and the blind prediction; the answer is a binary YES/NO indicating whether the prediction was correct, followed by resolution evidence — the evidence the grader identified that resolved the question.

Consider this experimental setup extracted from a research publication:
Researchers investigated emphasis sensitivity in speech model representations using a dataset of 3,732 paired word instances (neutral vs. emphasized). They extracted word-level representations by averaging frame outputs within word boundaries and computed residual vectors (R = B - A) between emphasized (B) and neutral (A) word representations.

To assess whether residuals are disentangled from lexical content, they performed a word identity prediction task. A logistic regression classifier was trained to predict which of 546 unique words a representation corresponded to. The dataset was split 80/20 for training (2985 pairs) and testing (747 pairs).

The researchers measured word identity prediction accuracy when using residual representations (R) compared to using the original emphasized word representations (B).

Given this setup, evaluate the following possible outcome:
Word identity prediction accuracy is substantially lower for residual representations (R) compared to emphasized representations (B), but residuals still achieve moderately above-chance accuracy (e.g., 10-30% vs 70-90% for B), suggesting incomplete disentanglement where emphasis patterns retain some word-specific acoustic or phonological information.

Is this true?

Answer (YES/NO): NO